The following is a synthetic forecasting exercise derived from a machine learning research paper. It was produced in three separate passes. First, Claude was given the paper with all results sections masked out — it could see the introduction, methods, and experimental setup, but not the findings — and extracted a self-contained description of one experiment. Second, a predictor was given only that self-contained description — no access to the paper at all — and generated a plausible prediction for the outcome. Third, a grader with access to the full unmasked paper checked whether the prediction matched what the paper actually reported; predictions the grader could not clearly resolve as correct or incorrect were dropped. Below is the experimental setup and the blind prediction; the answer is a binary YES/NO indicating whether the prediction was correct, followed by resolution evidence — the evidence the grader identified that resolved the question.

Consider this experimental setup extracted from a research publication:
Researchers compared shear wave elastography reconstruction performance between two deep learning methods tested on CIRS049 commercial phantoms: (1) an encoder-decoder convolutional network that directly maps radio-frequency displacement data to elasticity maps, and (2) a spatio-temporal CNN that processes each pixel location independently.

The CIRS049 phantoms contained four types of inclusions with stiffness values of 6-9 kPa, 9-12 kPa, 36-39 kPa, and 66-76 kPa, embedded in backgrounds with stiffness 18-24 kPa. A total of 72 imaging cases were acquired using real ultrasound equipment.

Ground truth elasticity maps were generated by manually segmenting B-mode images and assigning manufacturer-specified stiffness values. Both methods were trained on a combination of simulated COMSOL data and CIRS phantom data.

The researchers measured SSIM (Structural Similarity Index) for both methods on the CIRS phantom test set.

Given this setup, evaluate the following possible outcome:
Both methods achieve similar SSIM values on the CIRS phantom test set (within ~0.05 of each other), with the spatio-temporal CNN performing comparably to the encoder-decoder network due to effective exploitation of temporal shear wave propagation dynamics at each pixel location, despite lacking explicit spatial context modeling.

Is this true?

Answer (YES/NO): YES